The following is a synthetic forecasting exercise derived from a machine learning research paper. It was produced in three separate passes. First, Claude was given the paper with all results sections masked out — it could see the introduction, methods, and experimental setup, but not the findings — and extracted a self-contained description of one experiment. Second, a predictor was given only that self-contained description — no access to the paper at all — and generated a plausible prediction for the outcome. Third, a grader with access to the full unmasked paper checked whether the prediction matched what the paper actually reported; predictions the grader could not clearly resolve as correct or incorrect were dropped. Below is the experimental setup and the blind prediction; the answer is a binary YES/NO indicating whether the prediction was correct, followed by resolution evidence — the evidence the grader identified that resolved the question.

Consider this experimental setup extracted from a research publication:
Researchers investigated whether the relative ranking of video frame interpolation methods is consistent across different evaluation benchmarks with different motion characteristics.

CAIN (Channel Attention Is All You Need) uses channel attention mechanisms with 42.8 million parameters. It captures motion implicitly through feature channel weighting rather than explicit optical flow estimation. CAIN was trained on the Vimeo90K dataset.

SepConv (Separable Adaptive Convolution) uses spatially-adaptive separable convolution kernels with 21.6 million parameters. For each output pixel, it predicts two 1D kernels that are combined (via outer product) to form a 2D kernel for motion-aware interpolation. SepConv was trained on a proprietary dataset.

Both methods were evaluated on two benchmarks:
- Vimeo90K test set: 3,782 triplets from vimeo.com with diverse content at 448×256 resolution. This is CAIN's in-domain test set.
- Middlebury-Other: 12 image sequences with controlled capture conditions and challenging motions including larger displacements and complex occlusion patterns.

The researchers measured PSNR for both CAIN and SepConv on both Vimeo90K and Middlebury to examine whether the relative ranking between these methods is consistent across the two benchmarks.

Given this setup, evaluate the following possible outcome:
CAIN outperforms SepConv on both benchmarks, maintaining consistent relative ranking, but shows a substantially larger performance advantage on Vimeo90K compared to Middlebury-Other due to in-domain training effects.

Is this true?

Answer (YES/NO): NO